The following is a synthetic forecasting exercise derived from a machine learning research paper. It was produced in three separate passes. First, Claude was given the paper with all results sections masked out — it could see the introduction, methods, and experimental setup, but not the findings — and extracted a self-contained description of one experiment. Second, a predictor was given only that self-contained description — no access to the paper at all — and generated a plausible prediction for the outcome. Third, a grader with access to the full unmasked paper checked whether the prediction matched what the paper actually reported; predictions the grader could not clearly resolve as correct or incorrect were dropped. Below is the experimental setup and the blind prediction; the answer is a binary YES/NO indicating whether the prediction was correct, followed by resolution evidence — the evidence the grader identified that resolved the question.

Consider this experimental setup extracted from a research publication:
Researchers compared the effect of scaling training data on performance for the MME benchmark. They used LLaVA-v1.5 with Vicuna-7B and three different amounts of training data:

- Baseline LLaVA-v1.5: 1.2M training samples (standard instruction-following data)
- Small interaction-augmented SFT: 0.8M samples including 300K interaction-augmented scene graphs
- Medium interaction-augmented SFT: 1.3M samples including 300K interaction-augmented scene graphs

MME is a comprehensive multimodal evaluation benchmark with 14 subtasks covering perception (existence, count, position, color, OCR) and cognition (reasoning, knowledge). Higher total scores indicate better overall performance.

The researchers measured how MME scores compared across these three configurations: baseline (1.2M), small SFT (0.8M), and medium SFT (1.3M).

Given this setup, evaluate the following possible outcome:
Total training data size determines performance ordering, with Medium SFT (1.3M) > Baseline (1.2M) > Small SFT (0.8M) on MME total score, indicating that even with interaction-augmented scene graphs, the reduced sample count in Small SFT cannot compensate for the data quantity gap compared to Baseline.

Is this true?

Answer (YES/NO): NO